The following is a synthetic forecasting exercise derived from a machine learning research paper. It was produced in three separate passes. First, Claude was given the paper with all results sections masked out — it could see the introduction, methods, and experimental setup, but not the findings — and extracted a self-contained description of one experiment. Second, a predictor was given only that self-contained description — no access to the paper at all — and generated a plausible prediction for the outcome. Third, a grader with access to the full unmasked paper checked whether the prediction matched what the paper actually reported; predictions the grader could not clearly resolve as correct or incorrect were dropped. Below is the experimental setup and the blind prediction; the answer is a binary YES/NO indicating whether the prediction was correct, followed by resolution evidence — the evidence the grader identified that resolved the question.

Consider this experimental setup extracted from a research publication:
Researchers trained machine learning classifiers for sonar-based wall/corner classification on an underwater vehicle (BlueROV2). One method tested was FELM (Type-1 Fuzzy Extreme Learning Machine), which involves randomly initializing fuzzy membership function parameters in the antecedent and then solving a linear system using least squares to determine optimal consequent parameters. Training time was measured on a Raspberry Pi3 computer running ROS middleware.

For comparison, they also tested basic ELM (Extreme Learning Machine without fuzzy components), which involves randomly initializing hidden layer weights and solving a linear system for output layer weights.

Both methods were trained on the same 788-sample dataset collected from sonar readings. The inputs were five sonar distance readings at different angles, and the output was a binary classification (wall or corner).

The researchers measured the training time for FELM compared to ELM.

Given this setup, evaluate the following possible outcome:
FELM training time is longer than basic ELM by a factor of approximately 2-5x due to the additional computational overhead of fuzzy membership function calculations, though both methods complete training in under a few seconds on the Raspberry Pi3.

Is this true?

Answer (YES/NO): YES